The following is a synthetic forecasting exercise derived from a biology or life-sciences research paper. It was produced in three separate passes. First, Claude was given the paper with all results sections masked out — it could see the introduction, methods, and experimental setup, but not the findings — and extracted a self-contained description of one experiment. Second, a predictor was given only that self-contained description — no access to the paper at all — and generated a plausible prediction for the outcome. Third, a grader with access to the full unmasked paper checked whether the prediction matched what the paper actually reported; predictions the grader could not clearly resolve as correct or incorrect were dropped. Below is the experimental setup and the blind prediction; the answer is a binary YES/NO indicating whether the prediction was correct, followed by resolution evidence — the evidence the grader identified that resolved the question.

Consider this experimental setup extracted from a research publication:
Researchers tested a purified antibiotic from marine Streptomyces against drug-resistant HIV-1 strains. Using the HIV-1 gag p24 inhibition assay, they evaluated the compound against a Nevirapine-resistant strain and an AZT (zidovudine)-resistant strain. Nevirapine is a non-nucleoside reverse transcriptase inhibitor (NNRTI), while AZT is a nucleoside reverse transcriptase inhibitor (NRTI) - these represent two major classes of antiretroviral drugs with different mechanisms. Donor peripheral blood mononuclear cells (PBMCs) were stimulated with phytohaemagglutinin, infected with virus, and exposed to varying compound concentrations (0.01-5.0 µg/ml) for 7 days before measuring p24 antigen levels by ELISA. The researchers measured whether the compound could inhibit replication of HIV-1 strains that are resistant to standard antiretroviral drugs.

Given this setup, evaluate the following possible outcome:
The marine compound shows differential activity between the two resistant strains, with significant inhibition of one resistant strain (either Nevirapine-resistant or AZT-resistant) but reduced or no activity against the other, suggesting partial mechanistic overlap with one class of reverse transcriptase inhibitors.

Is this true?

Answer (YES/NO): NO